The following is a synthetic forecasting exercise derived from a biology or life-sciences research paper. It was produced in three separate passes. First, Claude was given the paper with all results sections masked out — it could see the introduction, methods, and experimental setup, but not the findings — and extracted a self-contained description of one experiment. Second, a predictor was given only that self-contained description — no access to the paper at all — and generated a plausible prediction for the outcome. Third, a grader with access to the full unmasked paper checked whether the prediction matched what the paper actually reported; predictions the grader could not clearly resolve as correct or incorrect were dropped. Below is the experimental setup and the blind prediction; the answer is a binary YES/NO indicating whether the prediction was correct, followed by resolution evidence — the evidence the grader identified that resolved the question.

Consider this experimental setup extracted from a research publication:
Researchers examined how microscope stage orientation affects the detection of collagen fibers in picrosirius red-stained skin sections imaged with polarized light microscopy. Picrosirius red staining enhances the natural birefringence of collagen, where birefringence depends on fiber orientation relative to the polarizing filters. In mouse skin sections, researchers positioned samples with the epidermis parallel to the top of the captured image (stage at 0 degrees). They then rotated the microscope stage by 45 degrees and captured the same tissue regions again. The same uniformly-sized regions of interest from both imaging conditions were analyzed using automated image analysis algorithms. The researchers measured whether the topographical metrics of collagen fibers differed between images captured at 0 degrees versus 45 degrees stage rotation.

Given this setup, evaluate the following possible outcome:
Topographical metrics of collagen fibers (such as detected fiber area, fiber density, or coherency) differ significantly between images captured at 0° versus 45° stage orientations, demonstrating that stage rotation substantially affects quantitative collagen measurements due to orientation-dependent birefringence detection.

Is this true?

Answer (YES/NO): YES